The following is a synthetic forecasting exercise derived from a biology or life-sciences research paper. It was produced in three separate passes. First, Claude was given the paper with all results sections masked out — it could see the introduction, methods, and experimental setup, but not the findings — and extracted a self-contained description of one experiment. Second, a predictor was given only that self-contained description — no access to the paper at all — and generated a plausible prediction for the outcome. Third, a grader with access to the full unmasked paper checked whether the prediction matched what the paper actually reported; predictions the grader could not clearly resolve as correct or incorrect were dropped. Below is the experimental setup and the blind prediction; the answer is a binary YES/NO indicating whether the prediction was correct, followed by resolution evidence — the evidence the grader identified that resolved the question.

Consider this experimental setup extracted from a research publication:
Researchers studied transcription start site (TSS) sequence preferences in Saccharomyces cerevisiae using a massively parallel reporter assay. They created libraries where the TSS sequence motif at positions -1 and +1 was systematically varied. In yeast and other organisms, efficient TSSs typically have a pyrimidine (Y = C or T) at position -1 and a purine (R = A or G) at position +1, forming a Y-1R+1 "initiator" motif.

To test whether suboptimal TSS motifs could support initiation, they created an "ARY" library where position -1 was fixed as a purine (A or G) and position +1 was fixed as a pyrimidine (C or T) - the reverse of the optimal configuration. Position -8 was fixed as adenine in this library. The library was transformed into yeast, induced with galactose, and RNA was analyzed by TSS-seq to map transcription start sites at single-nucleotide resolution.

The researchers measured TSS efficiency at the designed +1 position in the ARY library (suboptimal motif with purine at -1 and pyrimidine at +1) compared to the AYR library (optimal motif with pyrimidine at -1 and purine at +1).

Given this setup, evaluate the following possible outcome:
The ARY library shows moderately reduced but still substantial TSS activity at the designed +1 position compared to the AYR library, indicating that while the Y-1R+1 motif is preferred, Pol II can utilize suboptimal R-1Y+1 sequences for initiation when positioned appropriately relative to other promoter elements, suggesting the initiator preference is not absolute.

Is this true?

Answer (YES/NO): NO